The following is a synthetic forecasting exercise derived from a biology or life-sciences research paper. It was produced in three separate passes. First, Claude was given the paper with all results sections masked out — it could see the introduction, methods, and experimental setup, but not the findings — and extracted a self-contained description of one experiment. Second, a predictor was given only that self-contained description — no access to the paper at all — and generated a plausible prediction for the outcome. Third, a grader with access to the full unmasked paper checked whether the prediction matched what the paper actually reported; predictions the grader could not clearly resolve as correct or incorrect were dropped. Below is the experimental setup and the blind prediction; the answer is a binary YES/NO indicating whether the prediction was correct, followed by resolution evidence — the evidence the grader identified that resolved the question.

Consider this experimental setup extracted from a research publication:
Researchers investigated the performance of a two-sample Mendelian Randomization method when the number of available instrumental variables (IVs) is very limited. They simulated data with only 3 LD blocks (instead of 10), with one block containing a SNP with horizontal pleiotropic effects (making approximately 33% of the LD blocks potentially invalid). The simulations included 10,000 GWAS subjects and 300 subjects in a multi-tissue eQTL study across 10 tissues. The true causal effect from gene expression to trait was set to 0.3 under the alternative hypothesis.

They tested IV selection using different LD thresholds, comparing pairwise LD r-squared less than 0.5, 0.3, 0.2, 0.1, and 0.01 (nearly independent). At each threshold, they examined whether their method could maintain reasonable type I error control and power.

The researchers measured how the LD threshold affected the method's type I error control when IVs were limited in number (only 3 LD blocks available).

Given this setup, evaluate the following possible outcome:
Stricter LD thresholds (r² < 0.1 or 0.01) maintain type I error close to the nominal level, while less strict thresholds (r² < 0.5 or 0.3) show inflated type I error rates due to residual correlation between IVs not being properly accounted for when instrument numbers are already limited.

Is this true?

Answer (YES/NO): NO